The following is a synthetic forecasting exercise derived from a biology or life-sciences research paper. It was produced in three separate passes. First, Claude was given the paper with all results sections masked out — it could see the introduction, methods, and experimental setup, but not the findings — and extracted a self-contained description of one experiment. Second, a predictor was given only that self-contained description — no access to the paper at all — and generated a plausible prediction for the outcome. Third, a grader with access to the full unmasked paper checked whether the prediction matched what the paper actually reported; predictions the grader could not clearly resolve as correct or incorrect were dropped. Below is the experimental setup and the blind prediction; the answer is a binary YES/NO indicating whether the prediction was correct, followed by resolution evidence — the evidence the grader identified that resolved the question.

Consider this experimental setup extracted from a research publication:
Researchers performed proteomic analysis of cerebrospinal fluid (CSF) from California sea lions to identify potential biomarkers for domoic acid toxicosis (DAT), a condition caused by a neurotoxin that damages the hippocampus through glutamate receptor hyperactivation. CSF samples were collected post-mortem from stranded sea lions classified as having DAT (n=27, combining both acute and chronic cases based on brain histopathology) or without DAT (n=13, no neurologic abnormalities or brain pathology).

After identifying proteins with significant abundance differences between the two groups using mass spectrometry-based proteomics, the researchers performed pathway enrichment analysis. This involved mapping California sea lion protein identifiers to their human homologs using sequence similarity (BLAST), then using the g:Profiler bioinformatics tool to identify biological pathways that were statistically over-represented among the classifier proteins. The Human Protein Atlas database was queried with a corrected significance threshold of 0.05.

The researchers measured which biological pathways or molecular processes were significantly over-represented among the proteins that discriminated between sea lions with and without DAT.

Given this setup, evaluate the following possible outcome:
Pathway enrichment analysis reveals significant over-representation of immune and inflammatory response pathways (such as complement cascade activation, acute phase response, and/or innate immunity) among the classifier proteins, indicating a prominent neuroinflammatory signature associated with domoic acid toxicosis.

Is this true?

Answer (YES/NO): NO